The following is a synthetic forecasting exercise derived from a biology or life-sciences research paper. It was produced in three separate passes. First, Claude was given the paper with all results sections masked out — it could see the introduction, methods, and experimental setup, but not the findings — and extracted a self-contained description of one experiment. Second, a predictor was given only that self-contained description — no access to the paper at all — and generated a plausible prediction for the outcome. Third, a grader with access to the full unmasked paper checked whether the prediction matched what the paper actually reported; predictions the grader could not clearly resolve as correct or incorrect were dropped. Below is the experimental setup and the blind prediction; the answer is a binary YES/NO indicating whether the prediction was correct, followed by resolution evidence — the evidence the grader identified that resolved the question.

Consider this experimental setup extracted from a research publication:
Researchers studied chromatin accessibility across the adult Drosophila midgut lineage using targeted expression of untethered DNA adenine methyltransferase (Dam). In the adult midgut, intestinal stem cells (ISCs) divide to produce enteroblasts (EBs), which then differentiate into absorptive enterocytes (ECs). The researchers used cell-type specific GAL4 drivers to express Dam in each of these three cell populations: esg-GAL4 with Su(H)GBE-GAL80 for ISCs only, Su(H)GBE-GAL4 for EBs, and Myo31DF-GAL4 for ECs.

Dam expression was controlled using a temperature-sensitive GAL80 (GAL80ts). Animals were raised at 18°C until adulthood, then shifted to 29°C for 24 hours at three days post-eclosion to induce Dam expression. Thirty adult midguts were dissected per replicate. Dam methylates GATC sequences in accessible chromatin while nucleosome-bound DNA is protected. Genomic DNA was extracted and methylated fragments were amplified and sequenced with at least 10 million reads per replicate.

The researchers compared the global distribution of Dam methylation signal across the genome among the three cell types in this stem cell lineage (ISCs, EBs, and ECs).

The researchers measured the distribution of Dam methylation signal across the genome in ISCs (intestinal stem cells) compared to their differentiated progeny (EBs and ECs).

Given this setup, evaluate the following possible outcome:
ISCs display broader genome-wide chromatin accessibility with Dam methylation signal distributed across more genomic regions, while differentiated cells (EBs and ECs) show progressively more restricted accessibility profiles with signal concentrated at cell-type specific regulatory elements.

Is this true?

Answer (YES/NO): YES